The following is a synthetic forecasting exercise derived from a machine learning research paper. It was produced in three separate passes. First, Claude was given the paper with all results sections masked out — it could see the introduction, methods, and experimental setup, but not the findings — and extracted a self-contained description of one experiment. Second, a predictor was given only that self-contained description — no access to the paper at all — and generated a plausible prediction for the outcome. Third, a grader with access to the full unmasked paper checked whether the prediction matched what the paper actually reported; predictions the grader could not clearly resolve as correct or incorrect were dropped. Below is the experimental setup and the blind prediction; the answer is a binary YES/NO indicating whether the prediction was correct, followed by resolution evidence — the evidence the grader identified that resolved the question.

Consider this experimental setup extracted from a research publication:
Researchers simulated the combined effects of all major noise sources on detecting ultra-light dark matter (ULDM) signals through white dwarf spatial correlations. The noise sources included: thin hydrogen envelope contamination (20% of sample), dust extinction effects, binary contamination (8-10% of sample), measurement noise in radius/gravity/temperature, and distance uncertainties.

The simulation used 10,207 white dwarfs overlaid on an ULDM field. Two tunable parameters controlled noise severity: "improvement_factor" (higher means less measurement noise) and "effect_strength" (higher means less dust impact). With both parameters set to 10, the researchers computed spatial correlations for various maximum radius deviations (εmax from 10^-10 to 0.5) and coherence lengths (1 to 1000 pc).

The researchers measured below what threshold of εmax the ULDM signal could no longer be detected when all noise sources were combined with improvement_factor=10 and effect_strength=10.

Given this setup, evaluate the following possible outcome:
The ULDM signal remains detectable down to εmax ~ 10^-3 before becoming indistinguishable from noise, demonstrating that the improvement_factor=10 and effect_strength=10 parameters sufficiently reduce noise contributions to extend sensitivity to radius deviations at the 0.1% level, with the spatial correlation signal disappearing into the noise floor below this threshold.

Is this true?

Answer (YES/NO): NO